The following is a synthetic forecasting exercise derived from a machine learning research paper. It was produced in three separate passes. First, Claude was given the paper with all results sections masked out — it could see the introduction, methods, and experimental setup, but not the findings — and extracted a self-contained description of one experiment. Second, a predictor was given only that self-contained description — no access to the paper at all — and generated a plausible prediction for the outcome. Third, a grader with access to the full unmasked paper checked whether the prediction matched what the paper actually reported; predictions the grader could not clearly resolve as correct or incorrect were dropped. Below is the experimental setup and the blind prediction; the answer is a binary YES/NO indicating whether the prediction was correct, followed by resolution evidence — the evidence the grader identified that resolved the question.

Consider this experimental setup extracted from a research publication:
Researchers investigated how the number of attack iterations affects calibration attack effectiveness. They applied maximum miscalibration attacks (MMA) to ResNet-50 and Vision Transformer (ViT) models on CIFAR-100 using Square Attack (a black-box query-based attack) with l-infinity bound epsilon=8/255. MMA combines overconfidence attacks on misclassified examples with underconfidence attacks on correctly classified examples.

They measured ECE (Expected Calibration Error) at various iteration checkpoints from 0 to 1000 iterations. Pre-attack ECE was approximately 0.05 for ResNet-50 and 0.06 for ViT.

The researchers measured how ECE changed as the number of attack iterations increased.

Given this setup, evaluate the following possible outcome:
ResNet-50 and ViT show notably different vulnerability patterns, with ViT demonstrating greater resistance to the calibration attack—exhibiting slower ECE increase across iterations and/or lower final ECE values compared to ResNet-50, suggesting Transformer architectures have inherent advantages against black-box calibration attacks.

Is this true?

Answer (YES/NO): NO